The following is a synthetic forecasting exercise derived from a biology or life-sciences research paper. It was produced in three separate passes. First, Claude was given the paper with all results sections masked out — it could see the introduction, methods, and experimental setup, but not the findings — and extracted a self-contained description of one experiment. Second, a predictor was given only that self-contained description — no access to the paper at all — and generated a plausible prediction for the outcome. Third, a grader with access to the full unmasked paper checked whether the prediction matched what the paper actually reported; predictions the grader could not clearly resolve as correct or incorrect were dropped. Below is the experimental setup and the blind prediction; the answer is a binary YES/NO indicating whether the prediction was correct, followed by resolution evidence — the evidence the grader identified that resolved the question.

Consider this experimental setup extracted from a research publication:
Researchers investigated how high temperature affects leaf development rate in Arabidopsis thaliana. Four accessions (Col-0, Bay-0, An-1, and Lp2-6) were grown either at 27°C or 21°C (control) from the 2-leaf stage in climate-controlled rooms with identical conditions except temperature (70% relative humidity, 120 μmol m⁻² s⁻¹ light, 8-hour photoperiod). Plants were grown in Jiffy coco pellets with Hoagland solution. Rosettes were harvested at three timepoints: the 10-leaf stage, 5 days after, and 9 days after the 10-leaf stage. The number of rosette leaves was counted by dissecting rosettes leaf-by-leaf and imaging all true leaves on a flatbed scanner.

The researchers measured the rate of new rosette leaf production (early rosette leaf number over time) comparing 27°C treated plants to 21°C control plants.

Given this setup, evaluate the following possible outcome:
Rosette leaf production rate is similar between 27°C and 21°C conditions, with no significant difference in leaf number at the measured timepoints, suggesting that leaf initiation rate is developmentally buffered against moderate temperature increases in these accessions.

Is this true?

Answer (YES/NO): NO